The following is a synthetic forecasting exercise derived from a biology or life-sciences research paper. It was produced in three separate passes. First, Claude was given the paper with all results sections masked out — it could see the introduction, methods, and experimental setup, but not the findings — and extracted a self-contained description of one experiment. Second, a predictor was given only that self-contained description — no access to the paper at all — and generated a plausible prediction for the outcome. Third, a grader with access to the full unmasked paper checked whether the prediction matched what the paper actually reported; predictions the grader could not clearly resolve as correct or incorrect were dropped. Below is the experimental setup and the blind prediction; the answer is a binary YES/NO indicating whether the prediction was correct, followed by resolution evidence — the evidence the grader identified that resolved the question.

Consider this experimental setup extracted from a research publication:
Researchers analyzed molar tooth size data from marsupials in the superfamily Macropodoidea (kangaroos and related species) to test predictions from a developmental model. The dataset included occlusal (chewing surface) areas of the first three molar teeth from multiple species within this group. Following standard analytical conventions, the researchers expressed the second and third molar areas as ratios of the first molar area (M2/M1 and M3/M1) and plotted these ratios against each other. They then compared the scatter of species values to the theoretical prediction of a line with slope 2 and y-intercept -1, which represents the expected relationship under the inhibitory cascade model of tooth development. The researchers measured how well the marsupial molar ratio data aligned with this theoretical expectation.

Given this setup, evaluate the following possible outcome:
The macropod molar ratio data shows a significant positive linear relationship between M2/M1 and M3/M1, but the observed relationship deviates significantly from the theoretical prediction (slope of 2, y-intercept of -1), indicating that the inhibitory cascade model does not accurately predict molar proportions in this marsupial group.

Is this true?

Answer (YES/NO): NO